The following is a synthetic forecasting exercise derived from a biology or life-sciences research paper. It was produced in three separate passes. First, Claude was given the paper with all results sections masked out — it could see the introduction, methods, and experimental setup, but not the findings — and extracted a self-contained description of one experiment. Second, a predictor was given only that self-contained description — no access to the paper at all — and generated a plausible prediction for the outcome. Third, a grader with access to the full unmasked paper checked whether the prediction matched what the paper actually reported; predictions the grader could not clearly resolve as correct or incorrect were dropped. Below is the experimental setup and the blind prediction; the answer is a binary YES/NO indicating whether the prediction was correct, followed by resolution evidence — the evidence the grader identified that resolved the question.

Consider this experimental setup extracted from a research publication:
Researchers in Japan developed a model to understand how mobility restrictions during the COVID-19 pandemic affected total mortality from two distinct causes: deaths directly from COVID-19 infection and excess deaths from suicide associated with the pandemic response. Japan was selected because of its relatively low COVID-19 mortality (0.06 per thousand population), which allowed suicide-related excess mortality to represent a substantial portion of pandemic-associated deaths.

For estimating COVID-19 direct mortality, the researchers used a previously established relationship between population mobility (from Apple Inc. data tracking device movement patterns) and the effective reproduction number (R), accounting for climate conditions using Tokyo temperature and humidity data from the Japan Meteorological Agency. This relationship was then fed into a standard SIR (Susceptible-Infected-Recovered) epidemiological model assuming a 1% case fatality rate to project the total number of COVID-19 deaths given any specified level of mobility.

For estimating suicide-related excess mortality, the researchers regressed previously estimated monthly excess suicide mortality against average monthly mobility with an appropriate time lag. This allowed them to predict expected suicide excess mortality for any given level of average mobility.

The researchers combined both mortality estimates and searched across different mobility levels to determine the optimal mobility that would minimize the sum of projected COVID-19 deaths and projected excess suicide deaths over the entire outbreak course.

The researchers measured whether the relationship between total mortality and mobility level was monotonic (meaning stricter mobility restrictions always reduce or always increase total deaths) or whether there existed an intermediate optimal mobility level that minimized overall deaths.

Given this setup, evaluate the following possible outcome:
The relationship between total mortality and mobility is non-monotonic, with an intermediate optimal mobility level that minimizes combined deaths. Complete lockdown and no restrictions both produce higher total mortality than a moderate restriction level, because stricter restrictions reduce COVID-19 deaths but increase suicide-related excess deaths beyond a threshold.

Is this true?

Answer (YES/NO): YES